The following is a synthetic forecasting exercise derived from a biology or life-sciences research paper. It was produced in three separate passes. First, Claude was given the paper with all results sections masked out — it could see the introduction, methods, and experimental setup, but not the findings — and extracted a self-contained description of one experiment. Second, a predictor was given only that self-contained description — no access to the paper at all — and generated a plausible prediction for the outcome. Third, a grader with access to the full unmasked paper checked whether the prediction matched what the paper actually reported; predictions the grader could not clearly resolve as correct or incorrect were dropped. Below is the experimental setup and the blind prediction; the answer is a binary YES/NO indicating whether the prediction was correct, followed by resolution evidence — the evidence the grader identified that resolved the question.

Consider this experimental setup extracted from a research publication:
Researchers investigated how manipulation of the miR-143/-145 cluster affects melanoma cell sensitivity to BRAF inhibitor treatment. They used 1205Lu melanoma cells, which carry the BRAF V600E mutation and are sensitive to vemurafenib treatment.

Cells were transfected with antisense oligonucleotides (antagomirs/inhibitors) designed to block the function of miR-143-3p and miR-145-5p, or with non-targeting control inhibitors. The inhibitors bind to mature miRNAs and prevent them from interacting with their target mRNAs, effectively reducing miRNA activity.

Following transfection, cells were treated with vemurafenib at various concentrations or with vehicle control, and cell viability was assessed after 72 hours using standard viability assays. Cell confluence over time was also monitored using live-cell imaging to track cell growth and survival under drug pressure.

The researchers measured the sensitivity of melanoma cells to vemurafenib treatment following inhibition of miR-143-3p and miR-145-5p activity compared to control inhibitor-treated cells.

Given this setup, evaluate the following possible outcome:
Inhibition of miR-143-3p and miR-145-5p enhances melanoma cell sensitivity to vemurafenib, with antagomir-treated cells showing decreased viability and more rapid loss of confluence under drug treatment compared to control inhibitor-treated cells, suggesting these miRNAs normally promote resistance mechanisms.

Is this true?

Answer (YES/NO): YES